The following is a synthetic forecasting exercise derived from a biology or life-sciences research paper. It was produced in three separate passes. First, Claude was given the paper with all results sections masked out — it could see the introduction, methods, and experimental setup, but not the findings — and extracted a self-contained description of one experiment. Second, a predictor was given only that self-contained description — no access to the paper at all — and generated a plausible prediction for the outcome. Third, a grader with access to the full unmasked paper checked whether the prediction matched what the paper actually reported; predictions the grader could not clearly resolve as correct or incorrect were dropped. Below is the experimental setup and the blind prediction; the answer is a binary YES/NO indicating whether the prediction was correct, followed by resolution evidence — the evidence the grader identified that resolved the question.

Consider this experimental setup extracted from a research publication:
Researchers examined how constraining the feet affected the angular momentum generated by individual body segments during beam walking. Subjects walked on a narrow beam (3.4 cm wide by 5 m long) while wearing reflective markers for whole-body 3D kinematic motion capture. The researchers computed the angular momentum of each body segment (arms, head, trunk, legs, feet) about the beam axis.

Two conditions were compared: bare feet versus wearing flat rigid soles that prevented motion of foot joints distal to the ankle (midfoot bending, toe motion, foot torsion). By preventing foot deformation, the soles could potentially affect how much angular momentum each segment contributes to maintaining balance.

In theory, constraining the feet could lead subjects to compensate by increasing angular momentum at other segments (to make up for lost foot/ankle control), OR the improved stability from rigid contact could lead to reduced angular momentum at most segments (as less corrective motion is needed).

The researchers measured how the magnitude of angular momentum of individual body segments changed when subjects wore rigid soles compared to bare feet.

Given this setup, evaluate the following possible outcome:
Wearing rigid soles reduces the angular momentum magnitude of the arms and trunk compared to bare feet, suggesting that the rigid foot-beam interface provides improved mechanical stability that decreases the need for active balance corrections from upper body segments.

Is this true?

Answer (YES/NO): YES